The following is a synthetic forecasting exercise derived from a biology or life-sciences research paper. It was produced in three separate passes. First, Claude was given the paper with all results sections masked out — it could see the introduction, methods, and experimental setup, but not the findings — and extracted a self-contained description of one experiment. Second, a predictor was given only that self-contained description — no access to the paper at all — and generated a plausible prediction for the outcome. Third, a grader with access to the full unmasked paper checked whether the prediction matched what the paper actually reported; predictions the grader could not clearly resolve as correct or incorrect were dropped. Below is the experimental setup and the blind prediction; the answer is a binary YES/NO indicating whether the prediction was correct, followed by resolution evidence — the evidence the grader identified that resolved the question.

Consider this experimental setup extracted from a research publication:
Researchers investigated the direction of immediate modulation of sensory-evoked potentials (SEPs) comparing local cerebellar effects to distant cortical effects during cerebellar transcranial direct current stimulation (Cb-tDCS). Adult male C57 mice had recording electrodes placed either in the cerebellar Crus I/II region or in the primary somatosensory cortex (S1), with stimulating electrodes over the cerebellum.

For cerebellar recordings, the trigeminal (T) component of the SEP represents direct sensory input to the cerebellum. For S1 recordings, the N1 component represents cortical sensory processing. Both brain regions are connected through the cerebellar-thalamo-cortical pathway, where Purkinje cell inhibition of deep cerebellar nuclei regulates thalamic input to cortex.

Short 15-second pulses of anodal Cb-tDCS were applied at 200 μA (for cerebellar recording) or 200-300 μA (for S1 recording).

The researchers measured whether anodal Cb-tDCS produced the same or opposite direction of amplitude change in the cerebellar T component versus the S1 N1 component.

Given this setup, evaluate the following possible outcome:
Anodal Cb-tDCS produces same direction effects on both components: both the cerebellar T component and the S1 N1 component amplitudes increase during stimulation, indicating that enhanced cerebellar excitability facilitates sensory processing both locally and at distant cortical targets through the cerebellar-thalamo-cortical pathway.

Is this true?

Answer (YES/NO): NO